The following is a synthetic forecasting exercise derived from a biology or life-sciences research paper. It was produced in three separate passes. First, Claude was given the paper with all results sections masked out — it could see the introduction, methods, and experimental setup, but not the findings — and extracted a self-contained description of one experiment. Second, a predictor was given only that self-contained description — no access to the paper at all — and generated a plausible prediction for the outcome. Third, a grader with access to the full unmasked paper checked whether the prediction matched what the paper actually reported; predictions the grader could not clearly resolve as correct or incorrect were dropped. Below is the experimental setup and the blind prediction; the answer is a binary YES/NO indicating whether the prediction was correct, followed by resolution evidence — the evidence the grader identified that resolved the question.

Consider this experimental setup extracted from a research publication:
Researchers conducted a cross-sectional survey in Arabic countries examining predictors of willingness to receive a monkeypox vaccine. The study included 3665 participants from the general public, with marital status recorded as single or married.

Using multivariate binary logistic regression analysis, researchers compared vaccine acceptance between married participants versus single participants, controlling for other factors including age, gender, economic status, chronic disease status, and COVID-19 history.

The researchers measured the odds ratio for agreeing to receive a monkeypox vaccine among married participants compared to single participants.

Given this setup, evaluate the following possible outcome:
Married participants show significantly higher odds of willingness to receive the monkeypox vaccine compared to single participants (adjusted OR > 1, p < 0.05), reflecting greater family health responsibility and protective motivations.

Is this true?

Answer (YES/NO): NO